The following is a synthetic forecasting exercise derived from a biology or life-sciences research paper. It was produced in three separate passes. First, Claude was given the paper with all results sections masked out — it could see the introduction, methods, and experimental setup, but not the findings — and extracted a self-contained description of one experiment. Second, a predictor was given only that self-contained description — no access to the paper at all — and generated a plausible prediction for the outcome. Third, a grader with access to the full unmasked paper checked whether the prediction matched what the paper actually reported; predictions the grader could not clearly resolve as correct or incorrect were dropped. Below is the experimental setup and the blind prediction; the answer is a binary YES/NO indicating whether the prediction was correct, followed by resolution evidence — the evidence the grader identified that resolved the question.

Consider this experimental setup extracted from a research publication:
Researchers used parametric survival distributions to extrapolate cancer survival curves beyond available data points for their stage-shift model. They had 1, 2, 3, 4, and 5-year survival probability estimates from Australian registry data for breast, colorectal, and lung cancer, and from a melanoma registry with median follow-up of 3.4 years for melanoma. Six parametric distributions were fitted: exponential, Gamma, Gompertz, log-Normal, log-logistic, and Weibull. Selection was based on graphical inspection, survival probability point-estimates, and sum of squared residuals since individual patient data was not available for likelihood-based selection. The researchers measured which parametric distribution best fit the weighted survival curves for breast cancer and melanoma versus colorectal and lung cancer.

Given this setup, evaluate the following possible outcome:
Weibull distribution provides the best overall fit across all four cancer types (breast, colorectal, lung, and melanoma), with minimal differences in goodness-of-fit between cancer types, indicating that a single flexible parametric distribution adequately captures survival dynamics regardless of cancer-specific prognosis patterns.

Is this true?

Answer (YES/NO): NO